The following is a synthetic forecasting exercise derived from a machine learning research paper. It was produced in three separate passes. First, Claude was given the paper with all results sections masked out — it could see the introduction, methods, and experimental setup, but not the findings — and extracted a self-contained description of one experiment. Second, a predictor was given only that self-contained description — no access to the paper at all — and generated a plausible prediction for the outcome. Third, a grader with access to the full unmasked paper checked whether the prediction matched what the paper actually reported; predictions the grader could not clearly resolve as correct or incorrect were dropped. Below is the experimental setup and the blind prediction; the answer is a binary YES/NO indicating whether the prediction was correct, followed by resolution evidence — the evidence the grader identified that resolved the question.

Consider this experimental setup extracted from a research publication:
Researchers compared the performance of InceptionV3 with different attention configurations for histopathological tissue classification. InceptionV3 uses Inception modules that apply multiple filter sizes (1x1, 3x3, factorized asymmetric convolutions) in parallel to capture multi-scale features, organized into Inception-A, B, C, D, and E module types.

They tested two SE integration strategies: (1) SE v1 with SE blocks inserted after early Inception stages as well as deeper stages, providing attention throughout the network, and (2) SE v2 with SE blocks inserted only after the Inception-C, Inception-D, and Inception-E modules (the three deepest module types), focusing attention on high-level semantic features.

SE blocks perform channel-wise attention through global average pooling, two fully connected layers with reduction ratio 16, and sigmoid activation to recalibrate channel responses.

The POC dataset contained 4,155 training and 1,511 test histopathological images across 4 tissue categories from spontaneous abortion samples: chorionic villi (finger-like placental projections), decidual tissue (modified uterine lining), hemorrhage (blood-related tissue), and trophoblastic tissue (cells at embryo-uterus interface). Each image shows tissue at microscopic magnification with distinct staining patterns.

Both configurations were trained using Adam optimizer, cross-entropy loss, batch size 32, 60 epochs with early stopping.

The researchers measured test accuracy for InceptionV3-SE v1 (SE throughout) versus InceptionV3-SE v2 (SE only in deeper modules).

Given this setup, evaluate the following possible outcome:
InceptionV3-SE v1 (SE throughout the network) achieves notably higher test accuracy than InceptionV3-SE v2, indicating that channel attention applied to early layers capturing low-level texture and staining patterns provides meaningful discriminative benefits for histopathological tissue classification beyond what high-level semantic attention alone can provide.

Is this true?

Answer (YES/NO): NO